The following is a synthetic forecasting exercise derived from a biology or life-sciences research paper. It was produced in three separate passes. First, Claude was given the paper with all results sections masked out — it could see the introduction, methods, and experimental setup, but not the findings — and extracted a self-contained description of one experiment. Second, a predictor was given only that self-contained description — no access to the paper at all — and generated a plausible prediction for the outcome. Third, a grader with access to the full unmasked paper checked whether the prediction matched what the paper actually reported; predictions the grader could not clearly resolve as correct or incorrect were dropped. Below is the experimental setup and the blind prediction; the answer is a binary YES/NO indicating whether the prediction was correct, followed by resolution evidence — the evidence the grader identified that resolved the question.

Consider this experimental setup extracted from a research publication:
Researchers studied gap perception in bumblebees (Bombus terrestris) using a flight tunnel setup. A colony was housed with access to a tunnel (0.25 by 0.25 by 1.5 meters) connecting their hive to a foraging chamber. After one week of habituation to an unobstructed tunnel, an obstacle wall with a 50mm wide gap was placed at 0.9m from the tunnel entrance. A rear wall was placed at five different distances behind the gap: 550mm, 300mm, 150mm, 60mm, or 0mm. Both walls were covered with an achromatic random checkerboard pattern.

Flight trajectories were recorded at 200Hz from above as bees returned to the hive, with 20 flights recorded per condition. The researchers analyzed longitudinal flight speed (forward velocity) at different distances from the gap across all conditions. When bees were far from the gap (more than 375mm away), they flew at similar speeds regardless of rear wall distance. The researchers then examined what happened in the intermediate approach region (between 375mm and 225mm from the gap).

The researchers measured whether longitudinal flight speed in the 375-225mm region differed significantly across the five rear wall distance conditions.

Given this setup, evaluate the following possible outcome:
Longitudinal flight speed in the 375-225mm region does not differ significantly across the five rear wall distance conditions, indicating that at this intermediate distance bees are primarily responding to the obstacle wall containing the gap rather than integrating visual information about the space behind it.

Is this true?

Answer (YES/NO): NO